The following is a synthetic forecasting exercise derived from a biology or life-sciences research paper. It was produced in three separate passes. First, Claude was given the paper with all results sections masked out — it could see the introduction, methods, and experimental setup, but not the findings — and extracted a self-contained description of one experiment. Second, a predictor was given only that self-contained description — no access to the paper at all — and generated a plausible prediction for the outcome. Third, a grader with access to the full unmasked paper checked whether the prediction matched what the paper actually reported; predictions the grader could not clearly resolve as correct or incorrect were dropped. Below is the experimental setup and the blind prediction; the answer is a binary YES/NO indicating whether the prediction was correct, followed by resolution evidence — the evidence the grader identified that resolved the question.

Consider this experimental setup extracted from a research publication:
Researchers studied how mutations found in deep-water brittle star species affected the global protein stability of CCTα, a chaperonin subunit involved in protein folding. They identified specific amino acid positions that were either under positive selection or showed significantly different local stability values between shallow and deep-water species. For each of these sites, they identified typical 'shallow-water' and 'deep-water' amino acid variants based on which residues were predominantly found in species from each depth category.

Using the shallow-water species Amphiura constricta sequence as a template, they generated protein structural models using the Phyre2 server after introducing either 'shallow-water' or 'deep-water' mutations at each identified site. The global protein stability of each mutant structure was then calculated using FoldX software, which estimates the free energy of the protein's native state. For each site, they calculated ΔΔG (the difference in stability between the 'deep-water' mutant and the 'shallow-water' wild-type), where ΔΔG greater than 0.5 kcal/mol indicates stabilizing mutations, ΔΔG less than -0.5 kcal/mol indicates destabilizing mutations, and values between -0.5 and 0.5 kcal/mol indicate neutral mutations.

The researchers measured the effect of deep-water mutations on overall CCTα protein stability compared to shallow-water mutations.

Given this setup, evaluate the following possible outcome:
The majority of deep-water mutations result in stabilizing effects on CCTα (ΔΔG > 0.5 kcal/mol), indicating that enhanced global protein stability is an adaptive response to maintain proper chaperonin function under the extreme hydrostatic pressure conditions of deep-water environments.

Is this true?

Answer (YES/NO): YES